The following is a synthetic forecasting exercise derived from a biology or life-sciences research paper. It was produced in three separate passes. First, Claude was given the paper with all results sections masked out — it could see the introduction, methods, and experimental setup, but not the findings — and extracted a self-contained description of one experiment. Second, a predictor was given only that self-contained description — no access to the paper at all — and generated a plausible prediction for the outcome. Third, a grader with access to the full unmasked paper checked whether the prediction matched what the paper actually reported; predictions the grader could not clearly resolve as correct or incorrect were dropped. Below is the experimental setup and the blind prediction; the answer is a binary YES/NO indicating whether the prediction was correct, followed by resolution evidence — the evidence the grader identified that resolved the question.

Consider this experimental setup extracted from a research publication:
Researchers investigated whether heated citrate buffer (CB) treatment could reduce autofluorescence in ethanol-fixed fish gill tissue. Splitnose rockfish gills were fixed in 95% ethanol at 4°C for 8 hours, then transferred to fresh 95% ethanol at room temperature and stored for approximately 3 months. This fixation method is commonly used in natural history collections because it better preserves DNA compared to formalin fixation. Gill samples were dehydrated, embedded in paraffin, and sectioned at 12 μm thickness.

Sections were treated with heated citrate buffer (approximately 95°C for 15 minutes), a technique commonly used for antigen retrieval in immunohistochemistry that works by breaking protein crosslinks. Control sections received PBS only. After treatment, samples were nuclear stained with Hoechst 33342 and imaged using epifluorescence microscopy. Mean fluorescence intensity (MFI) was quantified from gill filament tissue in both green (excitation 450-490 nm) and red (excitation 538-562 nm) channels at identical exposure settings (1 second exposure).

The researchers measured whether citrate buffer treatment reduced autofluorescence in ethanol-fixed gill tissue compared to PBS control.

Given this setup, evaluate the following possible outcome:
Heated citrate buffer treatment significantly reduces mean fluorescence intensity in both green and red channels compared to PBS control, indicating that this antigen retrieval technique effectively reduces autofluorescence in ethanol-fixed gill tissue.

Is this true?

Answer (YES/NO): NO